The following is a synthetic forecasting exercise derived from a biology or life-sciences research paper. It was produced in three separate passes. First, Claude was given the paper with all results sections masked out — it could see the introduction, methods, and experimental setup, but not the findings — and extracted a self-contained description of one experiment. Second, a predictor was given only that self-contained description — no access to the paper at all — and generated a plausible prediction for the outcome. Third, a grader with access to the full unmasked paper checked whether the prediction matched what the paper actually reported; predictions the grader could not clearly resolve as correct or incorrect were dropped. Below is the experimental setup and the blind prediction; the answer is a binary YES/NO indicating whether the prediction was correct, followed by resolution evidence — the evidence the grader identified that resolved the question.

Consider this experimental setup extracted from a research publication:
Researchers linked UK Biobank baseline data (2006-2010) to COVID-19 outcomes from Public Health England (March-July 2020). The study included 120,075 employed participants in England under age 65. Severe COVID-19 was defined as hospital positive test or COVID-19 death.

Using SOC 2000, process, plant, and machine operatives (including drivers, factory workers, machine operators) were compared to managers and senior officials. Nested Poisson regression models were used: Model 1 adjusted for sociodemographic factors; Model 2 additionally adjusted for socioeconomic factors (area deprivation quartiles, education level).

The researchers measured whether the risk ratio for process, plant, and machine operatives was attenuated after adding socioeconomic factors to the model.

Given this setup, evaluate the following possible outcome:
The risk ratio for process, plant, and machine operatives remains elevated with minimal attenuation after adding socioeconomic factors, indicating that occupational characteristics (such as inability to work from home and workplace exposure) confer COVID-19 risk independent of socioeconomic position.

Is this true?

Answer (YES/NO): NO